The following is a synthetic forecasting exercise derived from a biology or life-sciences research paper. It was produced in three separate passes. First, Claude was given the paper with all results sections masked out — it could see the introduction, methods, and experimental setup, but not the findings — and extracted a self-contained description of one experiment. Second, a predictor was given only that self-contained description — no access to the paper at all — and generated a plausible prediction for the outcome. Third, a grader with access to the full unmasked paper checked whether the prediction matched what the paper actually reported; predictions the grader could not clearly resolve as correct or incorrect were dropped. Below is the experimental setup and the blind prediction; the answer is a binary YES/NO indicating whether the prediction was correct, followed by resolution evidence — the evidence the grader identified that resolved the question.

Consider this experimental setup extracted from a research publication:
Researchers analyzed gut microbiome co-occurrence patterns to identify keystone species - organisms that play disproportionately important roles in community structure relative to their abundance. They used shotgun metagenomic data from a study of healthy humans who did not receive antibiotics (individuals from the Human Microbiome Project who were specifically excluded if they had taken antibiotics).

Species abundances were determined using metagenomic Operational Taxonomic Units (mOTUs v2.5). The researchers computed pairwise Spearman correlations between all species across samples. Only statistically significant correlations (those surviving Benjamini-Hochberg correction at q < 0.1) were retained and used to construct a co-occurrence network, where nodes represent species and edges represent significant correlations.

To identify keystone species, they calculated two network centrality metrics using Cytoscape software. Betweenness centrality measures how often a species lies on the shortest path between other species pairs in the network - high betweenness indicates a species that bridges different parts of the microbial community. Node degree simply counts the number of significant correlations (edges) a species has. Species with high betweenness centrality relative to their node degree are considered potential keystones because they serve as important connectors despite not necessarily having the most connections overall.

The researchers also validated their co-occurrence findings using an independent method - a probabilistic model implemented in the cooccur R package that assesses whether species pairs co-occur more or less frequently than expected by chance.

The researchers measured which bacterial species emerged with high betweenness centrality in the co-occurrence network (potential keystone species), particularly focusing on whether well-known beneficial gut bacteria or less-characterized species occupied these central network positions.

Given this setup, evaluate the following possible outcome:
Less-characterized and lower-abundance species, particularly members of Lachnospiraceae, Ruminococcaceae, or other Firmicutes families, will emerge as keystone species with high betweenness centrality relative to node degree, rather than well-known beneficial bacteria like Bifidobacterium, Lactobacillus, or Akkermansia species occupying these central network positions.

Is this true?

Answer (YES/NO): NO